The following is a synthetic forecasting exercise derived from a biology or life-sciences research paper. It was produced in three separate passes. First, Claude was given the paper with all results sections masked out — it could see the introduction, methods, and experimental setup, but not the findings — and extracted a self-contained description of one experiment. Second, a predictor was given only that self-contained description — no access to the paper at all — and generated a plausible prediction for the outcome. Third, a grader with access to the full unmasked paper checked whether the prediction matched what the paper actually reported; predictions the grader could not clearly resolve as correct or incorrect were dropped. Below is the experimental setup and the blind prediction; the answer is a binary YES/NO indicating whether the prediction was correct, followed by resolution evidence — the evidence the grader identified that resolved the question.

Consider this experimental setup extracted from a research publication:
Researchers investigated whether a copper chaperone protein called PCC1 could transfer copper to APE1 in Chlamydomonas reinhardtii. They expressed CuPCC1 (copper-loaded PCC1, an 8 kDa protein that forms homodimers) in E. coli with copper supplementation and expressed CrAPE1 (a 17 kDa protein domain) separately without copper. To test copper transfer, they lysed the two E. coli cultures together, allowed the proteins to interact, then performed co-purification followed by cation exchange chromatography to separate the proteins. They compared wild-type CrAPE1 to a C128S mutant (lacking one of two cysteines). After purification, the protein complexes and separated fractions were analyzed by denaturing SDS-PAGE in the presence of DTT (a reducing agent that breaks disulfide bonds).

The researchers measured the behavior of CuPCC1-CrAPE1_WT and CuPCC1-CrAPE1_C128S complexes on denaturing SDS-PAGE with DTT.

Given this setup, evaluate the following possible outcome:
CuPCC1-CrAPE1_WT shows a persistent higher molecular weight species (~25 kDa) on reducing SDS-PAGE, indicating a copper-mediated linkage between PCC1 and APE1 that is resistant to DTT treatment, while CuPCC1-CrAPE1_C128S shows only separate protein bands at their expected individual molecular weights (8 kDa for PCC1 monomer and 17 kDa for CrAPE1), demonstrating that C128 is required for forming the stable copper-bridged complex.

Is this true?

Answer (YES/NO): NO